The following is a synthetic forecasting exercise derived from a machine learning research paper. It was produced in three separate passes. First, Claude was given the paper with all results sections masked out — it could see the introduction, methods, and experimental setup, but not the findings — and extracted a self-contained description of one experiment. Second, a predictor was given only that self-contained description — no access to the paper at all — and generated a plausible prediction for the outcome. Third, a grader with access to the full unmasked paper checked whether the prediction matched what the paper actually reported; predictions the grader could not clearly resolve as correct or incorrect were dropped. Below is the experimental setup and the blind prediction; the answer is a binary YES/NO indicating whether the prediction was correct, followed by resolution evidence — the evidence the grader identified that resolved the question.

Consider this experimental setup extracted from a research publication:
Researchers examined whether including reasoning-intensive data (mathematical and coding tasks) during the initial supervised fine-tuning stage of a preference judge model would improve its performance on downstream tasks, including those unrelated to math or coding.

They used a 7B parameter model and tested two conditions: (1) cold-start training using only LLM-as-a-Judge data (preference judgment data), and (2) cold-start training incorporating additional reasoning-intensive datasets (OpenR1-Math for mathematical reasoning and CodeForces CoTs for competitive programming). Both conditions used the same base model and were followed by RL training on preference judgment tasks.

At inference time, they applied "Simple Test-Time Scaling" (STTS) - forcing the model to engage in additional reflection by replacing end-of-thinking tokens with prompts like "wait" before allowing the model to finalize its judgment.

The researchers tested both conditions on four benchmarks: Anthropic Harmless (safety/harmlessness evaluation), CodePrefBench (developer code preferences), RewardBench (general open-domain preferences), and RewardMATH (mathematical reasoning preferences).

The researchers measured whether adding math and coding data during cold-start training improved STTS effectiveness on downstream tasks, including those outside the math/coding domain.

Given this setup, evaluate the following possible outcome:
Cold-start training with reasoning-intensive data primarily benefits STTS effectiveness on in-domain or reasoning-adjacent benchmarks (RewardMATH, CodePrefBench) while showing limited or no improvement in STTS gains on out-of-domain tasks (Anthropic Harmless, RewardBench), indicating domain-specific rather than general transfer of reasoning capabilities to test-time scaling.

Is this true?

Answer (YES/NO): NO